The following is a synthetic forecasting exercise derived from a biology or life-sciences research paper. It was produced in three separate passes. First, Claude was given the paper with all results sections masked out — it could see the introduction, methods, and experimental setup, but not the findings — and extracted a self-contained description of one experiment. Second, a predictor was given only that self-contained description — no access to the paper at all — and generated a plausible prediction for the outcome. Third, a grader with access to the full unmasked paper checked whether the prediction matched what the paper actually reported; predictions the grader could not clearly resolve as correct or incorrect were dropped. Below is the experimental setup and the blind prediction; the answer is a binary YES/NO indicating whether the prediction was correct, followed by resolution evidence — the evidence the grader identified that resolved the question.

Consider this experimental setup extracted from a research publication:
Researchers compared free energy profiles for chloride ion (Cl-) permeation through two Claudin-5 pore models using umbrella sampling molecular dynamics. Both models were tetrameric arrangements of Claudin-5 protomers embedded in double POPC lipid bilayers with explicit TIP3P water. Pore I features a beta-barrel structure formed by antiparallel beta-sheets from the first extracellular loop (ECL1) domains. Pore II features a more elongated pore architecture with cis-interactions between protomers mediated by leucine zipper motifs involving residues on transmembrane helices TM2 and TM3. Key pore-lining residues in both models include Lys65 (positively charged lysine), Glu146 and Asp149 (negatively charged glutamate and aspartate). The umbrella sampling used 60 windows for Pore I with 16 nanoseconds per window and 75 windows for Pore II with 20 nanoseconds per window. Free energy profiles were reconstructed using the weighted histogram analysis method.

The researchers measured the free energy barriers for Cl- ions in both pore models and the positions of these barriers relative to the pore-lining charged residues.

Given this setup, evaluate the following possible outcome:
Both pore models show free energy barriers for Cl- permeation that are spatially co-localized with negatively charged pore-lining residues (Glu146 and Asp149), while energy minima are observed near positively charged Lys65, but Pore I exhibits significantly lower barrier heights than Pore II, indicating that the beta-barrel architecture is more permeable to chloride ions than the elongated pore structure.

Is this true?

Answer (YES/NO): NO